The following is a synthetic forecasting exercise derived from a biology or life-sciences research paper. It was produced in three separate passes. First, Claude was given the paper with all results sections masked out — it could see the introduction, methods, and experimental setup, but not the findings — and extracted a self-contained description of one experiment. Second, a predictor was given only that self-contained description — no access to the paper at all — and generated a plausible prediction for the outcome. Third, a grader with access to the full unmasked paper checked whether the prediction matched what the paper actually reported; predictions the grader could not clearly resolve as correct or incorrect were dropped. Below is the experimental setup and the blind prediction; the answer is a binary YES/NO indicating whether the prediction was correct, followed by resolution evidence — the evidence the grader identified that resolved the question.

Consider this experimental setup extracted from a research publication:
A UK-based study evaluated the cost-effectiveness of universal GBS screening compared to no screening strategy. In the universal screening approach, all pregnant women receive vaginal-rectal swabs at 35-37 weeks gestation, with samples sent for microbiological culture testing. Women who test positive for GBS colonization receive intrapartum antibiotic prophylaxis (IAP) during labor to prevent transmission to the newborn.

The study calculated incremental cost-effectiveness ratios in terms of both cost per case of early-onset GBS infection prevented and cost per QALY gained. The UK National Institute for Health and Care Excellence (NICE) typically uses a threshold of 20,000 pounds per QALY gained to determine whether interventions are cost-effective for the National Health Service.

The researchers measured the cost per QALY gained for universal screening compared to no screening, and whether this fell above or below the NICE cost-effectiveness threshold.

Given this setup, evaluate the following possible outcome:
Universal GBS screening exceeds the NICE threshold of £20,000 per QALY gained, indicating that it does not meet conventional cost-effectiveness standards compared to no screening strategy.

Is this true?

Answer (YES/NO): YES